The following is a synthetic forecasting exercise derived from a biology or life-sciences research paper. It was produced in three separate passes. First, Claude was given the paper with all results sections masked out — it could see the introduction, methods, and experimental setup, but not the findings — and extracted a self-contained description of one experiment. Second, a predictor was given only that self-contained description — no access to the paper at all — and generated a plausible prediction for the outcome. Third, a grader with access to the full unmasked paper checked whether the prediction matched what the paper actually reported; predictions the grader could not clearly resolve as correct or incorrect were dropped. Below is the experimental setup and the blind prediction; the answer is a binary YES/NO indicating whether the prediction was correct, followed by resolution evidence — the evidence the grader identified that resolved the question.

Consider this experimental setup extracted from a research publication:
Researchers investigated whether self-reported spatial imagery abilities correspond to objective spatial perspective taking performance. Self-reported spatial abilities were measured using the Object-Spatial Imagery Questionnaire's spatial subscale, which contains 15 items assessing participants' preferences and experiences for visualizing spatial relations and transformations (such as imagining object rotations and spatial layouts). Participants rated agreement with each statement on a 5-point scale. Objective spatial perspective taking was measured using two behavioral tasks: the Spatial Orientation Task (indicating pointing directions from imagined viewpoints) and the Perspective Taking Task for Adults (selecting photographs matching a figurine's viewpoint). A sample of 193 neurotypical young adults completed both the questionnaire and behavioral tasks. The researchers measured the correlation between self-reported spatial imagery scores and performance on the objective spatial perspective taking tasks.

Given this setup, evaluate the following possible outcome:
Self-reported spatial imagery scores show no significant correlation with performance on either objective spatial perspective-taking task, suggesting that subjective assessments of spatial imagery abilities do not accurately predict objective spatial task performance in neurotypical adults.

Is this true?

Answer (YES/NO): NO